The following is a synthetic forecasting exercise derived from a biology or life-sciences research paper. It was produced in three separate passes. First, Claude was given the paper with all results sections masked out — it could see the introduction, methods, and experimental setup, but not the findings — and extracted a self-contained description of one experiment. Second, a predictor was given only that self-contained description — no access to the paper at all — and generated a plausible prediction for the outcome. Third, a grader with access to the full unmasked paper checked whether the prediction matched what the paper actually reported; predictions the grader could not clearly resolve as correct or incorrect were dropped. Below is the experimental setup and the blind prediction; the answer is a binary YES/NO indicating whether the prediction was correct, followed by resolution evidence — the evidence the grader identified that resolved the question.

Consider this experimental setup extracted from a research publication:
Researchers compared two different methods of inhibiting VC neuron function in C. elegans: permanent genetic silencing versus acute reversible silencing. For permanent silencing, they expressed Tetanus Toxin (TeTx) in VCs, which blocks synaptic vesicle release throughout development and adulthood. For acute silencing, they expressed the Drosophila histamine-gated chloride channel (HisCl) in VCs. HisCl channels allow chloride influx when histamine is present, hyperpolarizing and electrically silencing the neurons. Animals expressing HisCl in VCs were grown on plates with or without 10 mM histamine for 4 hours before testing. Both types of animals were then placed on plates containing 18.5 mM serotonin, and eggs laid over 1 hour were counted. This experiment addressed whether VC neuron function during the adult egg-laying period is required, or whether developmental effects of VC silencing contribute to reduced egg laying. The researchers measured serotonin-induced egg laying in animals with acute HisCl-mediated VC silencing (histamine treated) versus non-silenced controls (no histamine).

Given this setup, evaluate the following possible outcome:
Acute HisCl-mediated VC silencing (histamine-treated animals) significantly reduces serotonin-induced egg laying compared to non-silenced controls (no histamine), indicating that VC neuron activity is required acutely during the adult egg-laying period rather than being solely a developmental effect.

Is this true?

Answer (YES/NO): YES